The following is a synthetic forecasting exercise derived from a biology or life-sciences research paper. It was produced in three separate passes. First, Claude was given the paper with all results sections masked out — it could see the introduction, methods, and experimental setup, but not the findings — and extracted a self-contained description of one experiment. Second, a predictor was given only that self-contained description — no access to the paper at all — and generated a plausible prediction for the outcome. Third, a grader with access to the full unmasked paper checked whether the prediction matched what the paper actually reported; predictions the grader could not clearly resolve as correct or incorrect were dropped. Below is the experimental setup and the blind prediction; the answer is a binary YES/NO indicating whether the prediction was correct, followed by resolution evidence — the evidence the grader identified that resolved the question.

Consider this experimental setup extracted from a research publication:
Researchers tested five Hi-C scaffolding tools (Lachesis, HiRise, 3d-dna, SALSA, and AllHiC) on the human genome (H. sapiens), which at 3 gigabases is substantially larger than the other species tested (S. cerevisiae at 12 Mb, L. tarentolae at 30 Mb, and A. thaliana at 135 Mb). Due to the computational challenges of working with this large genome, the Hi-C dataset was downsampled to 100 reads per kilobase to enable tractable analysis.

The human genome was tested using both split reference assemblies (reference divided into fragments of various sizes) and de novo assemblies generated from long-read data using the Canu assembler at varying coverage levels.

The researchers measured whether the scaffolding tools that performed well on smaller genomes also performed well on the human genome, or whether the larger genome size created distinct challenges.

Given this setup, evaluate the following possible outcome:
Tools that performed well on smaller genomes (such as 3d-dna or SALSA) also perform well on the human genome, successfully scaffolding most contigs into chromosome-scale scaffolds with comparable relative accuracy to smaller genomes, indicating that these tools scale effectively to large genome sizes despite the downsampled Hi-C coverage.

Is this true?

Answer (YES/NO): NO